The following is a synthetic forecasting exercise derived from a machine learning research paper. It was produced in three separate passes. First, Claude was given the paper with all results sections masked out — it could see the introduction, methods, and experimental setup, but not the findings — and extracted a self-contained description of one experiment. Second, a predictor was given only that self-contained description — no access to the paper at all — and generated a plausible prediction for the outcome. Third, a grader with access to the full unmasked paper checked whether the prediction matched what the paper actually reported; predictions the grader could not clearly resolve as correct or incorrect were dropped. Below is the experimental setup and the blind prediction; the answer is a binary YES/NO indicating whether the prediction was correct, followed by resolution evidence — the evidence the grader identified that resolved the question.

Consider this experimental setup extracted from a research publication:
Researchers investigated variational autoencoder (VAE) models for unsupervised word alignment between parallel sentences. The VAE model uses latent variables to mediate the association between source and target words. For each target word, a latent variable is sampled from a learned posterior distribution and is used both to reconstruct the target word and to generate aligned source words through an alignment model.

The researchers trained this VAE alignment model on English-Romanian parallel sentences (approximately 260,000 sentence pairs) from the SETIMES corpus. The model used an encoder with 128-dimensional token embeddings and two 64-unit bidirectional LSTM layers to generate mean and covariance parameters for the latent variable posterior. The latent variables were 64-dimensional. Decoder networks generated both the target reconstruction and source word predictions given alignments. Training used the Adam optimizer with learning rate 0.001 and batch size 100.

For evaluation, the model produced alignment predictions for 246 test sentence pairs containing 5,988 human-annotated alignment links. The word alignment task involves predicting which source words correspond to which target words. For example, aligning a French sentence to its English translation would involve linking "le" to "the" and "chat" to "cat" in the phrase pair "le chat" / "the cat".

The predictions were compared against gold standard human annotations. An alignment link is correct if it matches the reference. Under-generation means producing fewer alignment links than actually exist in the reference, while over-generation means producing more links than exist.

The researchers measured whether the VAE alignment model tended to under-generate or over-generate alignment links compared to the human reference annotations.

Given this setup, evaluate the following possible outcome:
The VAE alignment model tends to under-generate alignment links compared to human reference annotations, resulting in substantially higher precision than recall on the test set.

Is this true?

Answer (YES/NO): YES